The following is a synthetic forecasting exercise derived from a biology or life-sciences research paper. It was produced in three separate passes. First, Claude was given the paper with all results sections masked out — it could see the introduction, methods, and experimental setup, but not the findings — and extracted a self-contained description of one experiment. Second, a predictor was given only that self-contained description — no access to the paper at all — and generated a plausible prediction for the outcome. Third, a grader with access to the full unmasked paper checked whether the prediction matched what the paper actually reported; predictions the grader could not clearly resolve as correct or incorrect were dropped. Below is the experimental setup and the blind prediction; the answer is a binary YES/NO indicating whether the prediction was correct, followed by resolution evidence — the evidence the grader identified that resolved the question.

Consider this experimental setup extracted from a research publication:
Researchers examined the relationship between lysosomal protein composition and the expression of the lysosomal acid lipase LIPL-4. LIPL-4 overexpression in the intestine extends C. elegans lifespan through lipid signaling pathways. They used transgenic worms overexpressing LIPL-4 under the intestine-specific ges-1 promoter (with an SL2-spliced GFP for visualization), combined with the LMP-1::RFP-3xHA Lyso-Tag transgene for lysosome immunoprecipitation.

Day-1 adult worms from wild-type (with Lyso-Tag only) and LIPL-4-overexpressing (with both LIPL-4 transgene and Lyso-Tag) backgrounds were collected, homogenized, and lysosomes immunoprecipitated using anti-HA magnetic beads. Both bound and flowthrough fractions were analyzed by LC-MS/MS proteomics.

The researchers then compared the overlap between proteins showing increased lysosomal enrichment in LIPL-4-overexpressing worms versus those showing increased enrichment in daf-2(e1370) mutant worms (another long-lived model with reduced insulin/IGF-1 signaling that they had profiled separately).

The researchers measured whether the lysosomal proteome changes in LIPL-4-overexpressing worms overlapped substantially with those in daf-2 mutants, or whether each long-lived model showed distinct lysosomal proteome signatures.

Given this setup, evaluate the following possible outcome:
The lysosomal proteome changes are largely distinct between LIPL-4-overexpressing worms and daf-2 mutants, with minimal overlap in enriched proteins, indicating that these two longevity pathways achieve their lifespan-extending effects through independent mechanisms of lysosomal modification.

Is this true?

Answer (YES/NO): NO